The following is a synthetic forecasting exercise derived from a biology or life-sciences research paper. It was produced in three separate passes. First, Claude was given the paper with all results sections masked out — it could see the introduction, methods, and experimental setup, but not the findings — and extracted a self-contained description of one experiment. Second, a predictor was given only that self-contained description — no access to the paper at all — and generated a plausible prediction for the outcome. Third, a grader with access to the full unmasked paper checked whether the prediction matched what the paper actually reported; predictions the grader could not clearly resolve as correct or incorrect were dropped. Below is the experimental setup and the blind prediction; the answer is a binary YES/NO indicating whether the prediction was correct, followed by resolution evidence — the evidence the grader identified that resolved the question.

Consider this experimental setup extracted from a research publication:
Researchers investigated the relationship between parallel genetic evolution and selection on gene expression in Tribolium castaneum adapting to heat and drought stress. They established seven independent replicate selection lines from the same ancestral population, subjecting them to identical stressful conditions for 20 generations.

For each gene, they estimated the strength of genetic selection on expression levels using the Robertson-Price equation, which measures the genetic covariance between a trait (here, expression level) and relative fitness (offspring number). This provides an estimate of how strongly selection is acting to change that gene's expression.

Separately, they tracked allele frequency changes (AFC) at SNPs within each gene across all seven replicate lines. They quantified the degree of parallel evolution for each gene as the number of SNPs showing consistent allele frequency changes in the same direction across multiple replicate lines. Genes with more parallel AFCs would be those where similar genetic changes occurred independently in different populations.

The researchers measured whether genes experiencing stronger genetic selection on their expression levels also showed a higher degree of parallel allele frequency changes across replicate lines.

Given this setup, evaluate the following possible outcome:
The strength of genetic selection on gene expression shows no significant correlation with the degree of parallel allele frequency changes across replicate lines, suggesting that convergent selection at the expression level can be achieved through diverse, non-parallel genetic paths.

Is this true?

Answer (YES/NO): NO